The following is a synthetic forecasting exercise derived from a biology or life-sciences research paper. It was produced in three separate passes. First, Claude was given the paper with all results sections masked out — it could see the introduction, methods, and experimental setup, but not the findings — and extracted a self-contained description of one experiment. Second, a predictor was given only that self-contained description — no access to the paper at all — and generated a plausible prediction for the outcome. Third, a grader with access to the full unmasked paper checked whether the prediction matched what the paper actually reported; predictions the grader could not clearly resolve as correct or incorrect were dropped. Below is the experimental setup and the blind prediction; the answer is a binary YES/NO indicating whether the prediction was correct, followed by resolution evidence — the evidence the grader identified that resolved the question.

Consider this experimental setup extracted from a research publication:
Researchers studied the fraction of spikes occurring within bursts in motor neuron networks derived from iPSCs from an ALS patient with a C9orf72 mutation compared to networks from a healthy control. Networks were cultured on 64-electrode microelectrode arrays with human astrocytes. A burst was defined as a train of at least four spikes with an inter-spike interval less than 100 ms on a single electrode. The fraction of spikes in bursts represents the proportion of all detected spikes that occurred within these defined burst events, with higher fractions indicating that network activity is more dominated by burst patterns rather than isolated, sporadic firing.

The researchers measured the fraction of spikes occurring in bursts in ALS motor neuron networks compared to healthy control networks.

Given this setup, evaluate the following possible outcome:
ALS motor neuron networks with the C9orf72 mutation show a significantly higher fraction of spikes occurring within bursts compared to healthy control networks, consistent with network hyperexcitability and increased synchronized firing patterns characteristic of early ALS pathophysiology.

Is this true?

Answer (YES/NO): YES